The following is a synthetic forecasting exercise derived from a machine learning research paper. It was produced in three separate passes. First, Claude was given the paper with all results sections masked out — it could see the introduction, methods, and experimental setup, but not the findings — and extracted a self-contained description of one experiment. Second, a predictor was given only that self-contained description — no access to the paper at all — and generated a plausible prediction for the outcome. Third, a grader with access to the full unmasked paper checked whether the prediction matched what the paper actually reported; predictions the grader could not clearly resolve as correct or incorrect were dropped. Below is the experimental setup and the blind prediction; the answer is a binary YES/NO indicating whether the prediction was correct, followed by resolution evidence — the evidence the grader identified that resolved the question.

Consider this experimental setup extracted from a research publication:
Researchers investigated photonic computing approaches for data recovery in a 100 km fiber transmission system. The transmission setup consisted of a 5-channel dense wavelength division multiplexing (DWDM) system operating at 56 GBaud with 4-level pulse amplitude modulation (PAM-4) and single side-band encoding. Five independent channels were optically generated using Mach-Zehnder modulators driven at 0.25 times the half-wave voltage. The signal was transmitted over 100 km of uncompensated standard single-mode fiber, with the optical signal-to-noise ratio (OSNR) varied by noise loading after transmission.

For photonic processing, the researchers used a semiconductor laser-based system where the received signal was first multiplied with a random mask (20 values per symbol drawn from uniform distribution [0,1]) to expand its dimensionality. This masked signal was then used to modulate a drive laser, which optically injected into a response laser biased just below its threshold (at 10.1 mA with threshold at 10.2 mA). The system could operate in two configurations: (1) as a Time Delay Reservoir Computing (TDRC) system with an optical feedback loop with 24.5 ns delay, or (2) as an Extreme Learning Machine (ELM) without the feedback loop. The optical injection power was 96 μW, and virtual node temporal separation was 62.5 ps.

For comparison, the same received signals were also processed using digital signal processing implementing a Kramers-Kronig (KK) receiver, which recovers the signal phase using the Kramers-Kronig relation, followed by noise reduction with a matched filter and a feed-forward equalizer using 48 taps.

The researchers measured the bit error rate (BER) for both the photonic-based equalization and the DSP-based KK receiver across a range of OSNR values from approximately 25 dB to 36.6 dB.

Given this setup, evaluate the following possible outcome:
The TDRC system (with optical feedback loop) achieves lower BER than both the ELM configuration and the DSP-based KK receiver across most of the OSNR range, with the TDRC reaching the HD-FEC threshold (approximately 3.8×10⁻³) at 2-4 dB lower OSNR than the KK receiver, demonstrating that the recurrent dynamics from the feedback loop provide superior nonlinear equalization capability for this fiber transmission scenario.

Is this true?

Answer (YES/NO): NO